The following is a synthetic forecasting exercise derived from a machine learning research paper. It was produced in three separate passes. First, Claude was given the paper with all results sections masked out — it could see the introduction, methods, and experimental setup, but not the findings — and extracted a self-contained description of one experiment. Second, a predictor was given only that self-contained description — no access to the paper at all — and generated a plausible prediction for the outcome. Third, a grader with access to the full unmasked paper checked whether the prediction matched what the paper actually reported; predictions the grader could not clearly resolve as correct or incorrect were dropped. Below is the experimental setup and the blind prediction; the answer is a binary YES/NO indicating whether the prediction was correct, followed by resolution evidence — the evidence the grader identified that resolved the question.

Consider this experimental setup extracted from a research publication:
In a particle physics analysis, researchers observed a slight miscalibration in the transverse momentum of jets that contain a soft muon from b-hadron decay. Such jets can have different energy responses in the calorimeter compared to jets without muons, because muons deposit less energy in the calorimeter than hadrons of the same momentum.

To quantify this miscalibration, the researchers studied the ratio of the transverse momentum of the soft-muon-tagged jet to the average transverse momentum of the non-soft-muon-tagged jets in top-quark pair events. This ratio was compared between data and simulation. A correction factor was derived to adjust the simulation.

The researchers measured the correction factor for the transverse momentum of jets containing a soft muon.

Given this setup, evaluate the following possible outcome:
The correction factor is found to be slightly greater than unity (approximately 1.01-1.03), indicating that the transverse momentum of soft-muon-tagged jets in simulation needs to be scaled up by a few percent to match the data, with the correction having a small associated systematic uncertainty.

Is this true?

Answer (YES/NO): NO